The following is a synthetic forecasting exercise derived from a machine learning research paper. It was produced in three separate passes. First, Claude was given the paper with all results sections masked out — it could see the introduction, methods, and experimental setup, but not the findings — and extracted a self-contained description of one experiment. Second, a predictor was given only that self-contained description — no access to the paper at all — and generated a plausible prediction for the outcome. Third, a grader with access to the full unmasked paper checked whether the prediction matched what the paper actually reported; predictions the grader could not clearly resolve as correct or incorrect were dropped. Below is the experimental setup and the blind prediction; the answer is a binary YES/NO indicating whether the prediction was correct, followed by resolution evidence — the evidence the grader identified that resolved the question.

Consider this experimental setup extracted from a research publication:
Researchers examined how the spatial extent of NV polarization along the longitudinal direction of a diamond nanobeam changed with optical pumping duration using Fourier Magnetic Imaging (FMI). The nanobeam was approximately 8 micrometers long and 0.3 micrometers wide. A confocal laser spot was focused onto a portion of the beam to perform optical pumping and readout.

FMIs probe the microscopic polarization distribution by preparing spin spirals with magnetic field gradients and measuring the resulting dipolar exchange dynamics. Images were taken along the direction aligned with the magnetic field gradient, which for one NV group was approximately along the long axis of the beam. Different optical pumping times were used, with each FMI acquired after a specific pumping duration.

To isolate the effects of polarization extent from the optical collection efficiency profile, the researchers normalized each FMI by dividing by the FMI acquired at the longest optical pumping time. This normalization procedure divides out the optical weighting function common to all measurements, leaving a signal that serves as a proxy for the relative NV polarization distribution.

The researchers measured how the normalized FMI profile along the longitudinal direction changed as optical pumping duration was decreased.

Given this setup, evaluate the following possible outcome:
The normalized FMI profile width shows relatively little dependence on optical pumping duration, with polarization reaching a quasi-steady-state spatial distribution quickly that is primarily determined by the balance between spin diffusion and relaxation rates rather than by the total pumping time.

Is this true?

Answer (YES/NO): NO